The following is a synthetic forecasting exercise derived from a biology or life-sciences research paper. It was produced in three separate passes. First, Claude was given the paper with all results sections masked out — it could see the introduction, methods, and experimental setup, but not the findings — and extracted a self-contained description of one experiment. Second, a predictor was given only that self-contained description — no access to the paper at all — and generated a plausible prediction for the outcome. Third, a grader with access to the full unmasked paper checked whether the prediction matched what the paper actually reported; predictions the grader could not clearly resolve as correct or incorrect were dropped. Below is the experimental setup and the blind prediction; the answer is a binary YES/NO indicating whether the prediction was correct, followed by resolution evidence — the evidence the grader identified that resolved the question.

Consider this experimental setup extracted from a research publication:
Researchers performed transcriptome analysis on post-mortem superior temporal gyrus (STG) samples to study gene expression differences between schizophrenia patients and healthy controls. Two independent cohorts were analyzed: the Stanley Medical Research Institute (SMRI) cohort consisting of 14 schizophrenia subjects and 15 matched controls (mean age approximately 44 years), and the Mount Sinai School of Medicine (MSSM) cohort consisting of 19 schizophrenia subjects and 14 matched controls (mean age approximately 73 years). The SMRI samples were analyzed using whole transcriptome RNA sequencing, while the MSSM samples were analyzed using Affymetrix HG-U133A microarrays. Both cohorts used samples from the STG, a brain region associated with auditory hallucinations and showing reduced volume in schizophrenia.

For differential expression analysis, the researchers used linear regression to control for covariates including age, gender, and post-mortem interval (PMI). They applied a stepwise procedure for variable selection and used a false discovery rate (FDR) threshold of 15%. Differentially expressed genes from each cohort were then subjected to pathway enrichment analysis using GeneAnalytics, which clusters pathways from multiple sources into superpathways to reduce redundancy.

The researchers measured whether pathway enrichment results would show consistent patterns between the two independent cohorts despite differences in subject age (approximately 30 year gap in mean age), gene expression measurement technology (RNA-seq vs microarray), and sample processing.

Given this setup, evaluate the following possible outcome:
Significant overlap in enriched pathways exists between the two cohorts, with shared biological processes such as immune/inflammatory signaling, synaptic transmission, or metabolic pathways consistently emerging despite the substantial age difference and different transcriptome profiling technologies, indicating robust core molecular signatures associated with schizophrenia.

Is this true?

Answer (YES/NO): NO